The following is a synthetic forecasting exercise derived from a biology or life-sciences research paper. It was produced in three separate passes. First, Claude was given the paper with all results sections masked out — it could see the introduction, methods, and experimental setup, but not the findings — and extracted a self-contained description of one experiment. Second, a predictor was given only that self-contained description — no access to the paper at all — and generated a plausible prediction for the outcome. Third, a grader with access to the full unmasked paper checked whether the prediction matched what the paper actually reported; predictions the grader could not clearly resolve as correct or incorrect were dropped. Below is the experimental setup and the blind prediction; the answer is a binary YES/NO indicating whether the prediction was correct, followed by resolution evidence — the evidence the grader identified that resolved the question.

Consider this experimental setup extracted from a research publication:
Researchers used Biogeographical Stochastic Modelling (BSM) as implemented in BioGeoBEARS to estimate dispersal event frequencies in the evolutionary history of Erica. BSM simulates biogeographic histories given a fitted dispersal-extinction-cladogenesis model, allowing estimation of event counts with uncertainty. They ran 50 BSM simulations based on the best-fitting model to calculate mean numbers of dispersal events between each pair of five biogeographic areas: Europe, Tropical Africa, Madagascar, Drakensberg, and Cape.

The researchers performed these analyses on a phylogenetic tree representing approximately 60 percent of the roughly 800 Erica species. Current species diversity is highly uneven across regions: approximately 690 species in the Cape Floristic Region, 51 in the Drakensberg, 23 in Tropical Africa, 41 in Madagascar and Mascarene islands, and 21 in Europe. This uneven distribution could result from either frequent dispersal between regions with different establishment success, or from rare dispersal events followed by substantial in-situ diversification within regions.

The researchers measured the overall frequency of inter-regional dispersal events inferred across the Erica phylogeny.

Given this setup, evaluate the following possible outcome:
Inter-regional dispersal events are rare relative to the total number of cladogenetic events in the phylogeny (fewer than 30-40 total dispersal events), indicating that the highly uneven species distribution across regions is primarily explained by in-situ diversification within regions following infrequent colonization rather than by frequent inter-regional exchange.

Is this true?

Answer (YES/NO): YES